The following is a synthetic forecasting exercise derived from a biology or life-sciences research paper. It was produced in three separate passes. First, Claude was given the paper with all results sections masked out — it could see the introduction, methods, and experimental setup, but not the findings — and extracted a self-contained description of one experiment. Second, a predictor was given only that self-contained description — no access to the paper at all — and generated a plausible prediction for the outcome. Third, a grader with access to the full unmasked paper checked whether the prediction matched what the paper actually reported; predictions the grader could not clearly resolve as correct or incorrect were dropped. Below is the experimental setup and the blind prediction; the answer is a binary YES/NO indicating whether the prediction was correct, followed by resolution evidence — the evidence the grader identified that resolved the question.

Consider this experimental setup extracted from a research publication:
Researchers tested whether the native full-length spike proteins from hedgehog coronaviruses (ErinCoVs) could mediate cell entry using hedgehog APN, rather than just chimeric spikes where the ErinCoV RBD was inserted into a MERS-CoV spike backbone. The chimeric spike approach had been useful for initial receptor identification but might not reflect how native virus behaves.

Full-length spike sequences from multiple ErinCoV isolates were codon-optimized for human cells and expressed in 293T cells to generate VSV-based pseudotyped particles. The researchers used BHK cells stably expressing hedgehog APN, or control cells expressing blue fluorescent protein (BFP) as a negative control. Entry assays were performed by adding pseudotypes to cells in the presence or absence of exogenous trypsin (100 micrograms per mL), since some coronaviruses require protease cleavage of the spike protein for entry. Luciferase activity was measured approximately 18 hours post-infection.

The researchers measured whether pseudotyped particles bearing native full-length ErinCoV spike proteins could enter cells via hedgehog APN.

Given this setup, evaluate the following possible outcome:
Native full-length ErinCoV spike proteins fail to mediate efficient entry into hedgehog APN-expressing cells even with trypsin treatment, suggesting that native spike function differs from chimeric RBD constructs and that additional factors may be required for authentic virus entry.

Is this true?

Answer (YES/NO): NO